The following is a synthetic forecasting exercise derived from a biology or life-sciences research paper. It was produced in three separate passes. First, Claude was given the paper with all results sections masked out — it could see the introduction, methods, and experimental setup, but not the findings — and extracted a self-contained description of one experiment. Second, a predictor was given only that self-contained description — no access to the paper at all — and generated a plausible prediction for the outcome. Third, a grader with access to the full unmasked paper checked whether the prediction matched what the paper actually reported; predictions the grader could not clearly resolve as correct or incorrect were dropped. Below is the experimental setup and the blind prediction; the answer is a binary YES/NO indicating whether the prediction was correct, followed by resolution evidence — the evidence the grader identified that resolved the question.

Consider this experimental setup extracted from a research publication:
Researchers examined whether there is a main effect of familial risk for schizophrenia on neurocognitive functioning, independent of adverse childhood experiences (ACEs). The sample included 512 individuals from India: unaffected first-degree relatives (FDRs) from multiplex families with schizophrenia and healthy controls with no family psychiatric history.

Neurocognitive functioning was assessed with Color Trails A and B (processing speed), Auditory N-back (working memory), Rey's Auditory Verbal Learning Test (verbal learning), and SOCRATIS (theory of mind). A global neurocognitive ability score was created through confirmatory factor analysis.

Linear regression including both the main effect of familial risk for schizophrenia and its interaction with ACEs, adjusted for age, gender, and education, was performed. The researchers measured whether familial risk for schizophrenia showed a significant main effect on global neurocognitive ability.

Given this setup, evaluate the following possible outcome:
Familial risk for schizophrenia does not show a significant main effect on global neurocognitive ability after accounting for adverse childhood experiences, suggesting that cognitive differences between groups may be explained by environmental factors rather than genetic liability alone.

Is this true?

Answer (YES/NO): NO